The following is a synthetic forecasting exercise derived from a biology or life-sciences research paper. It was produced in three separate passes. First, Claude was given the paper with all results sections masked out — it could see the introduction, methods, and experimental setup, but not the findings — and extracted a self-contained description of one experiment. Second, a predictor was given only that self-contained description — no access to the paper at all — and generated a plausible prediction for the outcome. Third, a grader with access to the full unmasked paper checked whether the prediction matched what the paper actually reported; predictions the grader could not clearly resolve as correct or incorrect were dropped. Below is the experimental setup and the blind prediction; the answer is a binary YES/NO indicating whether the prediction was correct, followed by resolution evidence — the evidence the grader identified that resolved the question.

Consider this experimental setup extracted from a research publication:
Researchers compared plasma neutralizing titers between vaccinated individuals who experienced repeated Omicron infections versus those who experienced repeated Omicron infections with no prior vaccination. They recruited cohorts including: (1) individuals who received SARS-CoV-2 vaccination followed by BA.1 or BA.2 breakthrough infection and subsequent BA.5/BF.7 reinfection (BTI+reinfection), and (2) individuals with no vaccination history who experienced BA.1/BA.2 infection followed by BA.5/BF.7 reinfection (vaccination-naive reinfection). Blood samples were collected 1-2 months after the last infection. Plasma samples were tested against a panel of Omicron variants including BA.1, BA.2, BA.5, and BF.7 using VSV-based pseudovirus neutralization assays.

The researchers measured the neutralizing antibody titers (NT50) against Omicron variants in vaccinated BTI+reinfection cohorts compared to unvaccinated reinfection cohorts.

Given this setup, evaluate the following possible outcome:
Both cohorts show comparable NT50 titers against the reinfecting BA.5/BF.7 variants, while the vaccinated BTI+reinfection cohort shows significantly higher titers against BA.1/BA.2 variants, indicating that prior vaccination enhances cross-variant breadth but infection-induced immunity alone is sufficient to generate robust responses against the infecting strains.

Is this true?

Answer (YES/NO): NO